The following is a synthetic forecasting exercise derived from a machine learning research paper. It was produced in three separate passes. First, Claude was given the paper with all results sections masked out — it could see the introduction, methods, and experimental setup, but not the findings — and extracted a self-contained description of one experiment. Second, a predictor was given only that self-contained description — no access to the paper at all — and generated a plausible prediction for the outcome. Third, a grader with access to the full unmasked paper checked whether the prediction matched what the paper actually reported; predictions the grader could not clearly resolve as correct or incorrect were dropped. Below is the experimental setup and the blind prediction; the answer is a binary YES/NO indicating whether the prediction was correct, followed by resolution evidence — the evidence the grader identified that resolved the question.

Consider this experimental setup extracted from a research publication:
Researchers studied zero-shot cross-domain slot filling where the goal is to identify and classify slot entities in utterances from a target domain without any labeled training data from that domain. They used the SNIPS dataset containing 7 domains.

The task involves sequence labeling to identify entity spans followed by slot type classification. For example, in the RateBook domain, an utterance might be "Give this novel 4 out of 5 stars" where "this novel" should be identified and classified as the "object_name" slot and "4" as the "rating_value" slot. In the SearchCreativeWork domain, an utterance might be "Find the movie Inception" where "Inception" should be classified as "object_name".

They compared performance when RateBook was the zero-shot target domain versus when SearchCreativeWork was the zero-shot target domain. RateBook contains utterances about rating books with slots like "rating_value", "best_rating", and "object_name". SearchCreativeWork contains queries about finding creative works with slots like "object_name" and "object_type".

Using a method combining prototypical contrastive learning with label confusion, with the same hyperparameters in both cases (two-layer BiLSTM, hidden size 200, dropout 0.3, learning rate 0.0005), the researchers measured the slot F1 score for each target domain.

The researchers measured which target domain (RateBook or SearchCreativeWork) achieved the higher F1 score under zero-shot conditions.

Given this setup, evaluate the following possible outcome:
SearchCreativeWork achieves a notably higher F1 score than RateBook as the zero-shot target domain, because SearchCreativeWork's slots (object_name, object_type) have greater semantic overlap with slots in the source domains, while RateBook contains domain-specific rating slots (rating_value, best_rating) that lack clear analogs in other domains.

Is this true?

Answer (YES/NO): YES